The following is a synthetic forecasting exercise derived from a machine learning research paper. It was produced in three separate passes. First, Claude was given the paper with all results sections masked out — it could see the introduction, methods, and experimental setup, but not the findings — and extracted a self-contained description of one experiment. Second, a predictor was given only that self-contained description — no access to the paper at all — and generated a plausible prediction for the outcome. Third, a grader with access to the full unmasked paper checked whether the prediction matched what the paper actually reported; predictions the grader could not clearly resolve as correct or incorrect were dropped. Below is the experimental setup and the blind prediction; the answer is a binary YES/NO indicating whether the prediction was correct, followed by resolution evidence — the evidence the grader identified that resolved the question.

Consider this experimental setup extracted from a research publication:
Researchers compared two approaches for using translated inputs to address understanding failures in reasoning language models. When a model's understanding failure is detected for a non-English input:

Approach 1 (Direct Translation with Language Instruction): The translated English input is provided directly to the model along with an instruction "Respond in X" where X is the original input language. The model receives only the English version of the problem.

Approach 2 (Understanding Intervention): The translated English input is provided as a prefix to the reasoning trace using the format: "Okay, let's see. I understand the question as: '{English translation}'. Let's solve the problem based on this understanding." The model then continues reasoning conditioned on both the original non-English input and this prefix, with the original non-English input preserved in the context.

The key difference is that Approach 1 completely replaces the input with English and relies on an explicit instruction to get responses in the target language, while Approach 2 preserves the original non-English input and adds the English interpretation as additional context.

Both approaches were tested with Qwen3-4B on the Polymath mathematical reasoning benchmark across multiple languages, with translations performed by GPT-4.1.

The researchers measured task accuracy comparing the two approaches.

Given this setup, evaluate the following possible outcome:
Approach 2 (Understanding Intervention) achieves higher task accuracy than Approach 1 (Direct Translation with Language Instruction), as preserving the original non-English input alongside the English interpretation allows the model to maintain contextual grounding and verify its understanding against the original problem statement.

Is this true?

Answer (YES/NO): YES